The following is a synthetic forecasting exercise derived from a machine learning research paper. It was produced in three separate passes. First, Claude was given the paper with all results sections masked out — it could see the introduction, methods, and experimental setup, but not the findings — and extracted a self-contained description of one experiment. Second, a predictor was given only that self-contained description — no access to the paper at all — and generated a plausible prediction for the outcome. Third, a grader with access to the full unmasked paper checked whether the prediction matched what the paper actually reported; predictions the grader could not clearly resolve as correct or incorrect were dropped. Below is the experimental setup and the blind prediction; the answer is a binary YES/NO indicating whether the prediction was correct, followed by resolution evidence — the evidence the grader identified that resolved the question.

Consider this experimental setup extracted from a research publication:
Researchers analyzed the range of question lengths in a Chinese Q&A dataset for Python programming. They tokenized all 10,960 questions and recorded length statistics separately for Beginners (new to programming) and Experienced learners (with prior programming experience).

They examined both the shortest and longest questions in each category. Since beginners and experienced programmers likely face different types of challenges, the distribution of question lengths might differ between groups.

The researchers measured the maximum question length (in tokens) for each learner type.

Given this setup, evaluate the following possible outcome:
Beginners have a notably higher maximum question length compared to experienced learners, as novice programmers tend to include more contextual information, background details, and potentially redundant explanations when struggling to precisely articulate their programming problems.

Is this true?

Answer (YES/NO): NO